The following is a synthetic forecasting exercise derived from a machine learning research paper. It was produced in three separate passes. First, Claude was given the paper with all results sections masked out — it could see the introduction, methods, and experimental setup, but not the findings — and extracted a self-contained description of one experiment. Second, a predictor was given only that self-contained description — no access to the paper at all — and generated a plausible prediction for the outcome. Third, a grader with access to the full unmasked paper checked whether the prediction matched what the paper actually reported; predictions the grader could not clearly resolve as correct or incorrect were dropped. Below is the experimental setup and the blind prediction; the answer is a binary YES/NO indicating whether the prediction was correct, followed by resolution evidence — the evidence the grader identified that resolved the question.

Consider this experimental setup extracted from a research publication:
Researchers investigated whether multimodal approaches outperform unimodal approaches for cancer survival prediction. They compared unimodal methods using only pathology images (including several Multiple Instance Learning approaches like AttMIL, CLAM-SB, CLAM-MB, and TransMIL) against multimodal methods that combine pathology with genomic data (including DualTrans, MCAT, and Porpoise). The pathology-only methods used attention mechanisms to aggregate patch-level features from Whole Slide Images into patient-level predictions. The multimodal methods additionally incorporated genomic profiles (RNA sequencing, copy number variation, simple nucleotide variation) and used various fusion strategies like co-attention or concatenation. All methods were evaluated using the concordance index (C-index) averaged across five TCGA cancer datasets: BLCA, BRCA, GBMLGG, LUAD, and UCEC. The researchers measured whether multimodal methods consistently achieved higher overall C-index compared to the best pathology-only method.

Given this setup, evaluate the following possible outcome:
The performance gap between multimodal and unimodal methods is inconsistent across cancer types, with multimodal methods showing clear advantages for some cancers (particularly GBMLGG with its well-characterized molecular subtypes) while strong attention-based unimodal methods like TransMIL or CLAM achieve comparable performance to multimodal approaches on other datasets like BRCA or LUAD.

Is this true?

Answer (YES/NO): NO